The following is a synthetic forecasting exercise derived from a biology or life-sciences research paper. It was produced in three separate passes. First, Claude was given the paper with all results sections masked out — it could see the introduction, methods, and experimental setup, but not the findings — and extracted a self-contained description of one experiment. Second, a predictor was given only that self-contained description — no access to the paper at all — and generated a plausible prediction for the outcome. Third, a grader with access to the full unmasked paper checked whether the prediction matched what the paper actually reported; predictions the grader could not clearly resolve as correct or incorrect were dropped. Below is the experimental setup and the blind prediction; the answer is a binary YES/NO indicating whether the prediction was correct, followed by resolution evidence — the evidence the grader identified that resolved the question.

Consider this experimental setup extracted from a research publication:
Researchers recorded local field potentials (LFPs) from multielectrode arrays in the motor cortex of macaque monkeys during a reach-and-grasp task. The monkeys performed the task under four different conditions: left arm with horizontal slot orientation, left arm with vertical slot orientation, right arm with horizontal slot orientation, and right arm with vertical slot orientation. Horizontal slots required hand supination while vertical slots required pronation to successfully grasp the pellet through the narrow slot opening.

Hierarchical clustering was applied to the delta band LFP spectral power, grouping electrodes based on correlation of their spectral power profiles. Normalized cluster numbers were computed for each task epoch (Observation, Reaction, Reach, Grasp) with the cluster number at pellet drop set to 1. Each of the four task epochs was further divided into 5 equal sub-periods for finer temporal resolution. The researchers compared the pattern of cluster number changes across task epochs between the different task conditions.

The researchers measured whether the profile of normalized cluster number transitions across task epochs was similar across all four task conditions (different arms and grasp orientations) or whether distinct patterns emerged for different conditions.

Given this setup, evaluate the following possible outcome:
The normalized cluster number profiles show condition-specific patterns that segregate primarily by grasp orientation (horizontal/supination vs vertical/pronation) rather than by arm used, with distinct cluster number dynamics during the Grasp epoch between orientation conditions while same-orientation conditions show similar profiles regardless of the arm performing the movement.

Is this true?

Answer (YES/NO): NO